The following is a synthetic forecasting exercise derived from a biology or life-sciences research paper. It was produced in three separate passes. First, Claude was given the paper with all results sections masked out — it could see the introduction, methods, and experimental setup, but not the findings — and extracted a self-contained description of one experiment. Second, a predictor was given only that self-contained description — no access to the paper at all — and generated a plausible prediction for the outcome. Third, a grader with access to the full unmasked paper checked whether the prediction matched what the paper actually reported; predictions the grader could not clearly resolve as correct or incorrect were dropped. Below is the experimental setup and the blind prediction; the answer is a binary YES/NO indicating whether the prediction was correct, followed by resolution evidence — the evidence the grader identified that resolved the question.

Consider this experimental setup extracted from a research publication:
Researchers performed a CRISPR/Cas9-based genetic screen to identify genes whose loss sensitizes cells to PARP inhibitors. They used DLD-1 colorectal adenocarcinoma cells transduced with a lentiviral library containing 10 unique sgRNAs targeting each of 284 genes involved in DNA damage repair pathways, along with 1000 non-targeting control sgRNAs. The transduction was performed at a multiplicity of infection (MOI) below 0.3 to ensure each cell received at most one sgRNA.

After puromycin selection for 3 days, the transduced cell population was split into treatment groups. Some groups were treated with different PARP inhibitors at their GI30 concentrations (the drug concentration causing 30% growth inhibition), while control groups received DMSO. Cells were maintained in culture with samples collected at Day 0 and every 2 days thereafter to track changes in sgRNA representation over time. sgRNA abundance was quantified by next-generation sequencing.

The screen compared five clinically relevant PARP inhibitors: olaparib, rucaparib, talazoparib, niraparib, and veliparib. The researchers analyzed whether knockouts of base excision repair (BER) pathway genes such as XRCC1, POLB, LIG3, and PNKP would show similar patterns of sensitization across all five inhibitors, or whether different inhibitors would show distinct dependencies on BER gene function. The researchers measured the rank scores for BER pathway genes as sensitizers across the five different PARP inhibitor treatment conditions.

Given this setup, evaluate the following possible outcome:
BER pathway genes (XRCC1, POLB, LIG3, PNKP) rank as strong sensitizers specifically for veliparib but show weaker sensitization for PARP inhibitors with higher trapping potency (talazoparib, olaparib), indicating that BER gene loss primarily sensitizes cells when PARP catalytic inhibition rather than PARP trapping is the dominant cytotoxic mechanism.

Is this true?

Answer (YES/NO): NO